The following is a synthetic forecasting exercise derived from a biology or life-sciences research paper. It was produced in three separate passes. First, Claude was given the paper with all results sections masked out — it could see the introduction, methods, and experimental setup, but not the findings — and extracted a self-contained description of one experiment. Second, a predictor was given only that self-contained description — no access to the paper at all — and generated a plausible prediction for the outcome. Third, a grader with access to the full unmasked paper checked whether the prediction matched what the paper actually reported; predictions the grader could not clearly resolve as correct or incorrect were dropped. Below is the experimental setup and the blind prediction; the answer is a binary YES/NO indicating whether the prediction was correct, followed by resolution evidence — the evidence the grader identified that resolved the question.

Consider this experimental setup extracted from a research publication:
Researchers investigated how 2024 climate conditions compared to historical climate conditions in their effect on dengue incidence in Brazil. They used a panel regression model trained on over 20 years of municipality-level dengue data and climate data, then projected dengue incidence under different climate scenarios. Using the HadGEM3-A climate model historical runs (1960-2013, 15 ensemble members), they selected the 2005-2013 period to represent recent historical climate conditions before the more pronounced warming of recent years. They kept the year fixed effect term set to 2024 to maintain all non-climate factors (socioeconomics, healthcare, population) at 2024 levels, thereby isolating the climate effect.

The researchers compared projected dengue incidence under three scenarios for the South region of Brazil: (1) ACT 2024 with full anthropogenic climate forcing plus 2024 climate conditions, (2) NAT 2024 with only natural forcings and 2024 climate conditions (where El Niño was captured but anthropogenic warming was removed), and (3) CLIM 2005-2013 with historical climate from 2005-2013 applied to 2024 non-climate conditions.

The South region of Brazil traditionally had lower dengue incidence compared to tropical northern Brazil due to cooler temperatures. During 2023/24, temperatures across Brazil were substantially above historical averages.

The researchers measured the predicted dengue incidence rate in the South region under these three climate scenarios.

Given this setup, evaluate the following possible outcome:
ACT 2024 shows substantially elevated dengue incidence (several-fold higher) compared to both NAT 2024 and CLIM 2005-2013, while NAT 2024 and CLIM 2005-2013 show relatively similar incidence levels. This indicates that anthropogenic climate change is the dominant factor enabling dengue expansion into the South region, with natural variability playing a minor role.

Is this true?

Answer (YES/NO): NO